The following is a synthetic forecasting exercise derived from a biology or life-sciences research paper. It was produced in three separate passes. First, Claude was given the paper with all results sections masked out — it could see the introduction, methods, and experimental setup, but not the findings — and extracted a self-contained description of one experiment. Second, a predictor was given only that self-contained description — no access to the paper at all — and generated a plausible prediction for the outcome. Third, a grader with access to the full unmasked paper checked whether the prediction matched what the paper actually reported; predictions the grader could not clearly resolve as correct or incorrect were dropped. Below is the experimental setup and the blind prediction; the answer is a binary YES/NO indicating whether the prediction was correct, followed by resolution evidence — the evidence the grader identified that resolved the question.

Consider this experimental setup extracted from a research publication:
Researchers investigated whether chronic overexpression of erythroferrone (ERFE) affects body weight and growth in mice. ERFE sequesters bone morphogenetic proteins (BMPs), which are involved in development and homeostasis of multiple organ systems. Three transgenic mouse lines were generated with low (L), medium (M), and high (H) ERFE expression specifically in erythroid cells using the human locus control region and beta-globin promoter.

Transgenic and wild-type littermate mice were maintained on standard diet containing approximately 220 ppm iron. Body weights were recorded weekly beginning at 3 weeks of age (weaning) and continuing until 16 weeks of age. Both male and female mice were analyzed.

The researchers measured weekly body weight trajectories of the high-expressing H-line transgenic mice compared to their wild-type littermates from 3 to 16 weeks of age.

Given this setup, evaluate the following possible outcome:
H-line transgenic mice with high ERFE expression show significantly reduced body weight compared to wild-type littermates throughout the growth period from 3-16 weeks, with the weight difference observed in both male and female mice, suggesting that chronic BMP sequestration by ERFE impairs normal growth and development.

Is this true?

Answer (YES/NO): NO